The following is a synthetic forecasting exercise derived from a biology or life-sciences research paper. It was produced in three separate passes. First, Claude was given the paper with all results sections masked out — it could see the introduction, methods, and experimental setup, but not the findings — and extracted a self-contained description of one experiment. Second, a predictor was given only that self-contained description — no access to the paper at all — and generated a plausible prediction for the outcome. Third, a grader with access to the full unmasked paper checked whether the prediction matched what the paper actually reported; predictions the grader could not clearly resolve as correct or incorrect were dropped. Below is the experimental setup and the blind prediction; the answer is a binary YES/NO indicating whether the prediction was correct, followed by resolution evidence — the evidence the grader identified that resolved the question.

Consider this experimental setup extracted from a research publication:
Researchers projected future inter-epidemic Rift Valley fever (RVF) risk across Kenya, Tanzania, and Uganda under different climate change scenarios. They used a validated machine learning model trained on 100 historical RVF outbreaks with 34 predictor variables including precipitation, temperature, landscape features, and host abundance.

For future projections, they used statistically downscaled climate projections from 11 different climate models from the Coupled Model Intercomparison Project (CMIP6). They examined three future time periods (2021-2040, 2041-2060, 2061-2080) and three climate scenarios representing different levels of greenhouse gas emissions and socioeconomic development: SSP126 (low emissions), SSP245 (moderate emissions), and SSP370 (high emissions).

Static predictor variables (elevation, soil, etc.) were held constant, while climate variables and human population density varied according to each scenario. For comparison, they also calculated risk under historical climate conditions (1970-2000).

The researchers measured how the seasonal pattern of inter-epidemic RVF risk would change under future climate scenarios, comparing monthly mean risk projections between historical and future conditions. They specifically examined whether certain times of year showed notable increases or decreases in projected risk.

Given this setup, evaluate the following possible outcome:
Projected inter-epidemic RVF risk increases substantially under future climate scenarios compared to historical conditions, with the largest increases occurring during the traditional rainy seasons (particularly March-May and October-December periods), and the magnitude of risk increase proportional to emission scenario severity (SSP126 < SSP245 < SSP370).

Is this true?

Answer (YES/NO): NO